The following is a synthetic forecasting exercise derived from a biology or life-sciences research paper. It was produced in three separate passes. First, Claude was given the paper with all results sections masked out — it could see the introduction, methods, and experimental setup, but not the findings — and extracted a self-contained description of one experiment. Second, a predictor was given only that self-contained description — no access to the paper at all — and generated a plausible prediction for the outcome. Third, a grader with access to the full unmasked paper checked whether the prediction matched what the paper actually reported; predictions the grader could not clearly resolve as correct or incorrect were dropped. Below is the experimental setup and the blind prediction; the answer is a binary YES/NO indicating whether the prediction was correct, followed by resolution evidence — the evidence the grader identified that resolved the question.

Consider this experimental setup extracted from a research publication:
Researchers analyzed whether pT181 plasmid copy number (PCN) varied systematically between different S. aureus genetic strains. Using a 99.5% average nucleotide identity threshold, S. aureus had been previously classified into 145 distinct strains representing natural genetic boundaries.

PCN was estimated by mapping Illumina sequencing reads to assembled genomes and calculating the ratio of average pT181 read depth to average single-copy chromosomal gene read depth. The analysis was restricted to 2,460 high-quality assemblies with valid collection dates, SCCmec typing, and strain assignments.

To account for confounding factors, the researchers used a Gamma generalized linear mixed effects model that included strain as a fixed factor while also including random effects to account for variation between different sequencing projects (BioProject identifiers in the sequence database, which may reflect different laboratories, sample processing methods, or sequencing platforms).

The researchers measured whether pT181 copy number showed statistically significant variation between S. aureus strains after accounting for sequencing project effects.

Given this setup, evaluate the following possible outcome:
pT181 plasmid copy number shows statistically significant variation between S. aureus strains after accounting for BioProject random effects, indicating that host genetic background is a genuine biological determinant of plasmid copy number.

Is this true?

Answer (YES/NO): NO